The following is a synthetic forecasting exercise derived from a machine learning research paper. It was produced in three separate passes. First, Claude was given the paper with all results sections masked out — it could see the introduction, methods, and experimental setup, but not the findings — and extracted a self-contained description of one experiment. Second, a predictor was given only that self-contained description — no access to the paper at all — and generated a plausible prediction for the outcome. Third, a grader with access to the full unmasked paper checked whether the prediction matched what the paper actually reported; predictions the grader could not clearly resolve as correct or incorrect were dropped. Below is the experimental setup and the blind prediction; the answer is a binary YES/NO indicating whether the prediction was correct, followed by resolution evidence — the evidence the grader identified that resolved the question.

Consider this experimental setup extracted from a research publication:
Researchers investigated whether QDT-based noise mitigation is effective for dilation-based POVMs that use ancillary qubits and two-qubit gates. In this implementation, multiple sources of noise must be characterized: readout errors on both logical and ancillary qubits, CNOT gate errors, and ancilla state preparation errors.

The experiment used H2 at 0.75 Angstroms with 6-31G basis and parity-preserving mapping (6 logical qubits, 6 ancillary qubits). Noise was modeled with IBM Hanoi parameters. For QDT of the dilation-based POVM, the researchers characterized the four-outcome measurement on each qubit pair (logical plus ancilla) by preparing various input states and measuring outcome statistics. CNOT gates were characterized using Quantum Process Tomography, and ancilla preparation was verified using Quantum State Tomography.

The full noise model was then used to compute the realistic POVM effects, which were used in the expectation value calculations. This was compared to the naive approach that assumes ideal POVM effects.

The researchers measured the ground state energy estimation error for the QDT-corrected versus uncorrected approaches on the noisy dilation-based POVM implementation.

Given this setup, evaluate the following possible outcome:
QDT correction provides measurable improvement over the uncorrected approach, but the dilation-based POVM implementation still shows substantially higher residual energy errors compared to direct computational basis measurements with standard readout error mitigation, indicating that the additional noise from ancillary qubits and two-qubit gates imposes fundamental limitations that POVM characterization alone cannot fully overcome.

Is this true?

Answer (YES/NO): NO